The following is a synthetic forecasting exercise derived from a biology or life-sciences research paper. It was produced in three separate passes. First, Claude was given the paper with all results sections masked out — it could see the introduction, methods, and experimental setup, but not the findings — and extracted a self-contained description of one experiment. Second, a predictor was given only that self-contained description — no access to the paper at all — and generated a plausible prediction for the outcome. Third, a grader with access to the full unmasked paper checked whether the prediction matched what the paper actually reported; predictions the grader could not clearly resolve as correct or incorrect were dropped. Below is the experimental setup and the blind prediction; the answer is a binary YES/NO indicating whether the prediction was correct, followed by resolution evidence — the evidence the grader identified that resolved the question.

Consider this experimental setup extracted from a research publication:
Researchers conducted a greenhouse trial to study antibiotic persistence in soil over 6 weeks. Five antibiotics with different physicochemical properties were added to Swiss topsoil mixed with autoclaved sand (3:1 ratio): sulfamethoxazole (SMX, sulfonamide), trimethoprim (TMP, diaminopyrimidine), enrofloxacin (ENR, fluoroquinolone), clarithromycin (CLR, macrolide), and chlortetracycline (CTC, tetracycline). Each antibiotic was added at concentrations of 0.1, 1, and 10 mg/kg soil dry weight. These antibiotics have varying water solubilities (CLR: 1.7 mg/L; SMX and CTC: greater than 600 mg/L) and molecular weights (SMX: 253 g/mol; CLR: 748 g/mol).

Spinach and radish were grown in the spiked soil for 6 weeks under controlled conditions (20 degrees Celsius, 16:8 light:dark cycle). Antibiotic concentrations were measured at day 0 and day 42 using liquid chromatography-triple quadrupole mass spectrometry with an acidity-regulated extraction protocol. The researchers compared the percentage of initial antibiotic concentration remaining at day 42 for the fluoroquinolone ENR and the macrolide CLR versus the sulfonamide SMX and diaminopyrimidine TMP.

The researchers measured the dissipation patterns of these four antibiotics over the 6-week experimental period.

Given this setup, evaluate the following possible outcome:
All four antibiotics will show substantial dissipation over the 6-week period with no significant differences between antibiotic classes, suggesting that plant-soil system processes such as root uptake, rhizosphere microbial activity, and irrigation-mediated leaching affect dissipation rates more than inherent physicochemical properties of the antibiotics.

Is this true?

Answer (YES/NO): NO